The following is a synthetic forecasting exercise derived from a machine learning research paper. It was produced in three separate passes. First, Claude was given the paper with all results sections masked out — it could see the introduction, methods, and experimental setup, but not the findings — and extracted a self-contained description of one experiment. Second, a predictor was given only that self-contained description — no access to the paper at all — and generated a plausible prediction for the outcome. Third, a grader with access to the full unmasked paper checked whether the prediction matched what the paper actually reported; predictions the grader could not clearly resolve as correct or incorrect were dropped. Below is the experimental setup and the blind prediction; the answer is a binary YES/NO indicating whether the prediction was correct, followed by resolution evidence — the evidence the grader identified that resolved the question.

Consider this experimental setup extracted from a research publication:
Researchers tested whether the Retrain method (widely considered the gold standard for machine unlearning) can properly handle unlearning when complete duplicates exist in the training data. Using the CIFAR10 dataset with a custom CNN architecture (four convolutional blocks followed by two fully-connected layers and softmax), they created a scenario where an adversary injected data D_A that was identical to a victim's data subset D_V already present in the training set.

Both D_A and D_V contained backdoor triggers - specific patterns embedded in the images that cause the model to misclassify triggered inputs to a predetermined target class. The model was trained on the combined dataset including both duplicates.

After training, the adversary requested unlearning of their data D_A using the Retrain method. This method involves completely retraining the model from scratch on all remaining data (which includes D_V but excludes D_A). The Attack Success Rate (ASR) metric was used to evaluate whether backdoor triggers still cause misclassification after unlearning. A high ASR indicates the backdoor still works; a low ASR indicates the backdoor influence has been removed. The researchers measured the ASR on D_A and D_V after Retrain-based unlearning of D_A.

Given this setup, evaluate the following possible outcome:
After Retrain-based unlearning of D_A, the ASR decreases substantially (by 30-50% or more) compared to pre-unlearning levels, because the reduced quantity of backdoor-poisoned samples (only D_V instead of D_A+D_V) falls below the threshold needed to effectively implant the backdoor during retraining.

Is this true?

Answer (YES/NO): NO